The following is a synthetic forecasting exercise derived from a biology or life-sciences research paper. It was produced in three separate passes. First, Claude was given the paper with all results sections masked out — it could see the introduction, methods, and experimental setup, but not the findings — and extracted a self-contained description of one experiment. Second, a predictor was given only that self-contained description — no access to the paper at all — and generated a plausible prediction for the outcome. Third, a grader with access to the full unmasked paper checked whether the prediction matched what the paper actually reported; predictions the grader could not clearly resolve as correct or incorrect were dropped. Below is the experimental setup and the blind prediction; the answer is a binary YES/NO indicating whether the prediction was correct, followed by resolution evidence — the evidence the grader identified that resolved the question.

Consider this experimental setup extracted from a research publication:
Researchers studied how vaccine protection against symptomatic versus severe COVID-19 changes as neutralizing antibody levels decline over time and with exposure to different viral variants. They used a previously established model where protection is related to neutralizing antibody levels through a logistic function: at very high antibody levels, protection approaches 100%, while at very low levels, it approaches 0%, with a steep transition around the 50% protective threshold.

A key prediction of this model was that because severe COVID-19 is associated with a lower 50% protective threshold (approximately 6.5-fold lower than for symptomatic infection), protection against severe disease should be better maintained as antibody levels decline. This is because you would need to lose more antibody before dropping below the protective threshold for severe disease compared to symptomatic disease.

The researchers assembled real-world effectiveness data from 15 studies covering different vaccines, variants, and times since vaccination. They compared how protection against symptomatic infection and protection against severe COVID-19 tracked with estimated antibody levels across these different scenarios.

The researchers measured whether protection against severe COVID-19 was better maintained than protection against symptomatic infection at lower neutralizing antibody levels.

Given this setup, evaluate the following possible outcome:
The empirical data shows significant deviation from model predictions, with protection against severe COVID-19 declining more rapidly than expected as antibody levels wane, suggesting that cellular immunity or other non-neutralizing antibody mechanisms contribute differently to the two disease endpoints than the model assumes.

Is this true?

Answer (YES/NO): NO